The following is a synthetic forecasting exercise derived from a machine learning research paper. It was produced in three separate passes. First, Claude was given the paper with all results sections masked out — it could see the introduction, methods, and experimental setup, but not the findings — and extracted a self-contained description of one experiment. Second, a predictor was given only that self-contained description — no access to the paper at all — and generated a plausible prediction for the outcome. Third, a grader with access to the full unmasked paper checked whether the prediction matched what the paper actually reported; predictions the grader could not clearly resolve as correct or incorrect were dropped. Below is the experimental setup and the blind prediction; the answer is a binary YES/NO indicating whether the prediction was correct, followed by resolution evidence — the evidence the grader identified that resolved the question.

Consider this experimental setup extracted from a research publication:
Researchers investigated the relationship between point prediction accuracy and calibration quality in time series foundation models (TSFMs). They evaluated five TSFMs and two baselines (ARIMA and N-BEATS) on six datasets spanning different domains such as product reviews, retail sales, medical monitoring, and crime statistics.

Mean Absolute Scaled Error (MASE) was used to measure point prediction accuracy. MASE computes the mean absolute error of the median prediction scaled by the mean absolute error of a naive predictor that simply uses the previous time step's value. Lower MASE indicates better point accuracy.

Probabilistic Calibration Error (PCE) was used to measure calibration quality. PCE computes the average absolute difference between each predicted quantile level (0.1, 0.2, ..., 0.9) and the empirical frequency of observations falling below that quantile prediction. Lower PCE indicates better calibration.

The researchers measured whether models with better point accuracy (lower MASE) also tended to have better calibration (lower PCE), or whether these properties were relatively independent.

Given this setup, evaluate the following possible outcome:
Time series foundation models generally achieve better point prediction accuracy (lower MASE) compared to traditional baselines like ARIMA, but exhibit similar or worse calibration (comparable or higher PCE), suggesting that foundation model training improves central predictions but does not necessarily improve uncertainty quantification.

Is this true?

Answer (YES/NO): NO